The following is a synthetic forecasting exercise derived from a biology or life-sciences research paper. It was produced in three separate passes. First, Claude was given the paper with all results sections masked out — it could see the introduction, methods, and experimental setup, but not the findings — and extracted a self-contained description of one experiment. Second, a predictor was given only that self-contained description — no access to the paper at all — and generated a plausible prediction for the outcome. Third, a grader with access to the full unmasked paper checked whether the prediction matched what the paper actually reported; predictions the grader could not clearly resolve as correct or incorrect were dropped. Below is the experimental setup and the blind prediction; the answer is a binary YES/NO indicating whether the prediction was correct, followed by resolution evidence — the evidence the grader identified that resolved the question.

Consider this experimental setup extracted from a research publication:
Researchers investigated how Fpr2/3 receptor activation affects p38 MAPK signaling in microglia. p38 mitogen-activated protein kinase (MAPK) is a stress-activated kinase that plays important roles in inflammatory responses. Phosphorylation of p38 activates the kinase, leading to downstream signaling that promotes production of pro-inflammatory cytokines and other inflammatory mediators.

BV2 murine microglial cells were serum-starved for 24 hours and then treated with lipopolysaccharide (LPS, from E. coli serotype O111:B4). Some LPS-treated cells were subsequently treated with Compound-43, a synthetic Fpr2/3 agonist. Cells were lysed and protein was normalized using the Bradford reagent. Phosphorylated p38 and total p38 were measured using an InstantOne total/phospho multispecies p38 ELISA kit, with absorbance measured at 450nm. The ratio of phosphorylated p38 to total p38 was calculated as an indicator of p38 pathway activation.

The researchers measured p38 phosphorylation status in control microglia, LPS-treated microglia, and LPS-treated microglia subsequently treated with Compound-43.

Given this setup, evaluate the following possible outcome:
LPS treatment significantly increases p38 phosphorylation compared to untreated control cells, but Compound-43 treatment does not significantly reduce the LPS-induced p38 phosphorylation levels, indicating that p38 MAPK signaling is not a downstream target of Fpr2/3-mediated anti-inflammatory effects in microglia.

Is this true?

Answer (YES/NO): NO